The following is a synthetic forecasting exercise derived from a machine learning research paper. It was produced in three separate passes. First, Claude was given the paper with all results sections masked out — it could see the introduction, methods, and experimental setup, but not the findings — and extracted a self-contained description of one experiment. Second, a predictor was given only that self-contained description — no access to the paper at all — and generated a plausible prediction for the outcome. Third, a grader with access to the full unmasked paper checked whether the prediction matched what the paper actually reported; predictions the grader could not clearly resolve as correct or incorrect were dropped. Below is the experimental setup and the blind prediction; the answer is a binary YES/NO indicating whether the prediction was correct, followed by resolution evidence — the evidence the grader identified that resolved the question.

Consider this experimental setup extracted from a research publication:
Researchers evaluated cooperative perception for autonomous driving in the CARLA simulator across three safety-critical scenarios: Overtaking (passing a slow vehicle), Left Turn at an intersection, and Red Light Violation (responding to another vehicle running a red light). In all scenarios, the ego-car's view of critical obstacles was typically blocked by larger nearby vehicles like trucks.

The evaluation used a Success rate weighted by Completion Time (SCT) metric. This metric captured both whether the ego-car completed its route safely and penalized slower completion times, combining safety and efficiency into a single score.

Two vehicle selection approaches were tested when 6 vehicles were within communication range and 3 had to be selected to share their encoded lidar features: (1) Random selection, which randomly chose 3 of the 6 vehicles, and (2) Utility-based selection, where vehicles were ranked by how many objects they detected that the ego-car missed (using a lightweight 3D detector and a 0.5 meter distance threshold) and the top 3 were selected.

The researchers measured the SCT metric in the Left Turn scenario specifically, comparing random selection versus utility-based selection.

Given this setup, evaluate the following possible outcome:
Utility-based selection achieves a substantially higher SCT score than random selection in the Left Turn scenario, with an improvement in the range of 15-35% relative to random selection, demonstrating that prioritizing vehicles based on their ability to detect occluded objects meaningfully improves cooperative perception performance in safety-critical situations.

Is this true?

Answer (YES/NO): NO